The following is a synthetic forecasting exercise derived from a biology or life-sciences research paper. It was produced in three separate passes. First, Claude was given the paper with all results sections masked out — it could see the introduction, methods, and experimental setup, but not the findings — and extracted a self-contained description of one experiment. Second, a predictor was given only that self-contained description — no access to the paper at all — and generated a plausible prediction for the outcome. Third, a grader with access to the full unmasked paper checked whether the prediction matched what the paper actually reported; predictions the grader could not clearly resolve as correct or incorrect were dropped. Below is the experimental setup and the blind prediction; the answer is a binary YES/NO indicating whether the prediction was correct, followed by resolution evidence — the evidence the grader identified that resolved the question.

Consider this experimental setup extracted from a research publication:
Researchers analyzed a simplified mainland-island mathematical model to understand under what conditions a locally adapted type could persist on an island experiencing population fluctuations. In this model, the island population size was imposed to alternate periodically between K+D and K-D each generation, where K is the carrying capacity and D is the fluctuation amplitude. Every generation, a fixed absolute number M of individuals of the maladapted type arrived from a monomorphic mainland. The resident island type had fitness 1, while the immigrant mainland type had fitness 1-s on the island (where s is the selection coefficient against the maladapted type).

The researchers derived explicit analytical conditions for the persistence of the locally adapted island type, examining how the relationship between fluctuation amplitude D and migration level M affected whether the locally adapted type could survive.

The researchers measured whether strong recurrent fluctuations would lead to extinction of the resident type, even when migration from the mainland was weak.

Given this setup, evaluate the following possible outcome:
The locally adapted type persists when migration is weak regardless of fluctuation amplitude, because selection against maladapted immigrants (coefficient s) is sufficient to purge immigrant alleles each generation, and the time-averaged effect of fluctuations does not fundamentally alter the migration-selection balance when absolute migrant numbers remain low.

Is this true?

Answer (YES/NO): NO